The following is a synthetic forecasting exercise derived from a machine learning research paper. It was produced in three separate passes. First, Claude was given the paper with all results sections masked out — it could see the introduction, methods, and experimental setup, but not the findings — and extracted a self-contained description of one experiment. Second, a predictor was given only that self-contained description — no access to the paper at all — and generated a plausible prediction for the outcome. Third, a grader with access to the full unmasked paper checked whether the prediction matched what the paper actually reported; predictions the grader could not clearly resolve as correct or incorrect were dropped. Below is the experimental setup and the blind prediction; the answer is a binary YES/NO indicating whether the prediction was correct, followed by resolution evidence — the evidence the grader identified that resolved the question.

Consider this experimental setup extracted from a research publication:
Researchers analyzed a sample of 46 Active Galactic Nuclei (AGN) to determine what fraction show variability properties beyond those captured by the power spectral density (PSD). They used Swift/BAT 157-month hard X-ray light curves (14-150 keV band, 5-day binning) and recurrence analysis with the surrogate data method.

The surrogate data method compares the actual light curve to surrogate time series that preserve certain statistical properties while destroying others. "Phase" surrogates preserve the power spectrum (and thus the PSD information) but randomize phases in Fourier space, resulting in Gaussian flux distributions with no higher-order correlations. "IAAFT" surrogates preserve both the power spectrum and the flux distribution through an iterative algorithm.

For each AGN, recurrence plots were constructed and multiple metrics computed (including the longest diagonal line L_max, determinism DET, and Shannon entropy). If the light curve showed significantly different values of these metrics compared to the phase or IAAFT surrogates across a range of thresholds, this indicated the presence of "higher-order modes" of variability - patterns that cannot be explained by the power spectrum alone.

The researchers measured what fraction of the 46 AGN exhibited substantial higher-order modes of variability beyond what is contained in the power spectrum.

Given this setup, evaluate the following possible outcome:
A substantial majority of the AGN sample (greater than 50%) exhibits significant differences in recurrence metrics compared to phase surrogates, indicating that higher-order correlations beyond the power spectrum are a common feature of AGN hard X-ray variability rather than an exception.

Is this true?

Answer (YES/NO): YES